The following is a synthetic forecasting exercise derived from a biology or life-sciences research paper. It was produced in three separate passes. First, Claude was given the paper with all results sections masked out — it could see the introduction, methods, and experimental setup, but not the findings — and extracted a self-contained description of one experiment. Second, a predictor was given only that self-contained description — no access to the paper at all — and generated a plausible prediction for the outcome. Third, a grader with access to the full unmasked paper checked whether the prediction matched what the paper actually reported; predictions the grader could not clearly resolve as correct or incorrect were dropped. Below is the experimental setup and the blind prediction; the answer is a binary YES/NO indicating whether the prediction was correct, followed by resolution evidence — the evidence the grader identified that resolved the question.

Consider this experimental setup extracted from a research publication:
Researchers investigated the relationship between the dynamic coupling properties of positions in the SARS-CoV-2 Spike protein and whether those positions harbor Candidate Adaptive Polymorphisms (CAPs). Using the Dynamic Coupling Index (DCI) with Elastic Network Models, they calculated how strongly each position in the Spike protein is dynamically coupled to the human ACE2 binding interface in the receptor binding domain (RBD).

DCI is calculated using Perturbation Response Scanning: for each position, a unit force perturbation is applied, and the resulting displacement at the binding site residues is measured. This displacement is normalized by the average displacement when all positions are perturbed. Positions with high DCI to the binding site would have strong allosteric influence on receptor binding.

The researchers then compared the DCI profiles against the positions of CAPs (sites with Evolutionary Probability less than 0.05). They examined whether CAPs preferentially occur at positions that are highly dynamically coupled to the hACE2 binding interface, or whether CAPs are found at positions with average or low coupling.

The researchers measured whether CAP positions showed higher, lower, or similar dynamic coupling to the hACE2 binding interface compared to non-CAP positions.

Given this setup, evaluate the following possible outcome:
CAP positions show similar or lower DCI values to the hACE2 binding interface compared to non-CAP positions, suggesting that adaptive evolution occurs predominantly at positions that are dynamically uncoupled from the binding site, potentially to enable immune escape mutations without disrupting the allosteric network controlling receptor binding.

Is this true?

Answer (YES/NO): NO